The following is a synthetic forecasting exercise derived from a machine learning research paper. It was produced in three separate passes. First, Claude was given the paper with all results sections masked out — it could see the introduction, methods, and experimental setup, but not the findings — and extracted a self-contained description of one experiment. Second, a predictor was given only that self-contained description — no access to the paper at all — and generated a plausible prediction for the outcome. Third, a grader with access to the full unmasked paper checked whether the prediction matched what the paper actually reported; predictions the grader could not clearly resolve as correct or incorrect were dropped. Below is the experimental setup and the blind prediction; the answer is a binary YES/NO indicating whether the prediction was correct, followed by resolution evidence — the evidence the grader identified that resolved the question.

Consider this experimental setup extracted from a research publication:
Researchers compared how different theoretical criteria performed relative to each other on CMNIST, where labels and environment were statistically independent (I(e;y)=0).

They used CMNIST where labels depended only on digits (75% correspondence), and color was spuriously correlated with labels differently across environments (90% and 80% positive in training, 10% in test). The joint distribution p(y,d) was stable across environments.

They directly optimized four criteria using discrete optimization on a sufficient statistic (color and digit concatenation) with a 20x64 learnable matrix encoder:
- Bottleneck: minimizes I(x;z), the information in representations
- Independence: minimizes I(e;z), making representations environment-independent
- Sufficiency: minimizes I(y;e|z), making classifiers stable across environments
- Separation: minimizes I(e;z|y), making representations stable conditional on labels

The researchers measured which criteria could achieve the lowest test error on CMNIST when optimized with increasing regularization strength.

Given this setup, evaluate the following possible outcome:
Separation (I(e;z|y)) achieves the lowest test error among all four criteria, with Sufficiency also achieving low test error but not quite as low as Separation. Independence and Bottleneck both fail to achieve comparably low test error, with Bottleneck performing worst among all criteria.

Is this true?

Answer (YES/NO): NO